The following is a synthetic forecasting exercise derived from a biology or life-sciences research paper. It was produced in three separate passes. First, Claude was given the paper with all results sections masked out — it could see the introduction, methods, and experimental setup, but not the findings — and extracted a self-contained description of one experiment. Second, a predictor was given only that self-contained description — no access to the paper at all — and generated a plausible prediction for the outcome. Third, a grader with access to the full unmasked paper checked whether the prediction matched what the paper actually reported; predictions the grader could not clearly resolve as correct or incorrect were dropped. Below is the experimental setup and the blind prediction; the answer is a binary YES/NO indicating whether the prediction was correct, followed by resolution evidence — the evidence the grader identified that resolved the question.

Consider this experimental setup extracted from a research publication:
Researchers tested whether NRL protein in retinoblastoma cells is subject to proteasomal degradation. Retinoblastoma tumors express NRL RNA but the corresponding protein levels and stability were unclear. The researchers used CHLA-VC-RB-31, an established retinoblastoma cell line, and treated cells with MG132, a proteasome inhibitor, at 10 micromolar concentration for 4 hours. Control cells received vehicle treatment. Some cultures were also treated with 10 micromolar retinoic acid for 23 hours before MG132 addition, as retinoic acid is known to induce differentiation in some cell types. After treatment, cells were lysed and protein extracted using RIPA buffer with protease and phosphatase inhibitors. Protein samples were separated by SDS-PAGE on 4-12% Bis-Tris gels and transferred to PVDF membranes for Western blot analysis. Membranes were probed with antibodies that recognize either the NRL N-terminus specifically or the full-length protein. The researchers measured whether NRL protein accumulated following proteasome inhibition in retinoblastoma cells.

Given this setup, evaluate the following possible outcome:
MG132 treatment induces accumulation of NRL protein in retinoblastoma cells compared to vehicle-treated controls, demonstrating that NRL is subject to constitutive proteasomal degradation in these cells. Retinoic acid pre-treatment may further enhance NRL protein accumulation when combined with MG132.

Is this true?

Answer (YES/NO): YES